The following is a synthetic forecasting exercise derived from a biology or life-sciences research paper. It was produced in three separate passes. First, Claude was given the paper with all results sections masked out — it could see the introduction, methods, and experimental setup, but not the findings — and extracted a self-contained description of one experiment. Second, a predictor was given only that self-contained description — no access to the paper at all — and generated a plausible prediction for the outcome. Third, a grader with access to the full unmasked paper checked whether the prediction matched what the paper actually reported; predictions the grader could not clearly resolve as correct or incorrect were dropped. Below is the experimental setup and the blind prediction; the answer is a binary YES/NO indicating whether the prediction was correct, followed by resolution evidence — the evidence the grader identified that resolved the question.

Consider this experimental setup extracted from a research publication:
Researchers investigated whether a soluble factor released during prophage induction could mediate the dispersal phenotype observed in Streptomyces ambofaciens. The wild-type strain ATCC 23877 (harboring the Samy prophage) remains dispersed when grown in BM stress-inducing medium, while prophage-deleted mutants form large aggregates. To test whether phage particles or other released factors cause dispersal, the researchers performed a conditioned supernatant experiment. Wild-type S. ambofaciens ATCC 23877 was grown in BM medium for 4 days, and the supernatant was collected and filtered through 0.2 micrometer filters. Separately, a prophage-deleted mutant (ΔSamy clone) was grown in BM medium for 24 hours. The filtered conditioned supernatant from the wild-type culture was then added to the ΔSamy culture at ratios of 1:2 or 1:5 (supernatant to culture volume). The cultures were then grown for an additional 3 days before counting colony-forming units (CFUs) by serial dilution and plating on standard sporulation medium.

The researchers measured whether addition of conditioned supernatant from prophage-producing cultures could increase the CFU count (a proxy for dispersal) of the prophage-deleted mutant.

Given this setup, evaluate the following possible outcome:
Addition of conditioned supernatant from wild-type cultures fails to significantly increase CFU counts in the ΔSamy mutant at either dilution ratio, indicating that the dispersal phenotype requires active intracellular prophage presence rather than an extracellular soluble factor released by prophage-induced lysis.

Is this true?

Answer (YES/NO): YES